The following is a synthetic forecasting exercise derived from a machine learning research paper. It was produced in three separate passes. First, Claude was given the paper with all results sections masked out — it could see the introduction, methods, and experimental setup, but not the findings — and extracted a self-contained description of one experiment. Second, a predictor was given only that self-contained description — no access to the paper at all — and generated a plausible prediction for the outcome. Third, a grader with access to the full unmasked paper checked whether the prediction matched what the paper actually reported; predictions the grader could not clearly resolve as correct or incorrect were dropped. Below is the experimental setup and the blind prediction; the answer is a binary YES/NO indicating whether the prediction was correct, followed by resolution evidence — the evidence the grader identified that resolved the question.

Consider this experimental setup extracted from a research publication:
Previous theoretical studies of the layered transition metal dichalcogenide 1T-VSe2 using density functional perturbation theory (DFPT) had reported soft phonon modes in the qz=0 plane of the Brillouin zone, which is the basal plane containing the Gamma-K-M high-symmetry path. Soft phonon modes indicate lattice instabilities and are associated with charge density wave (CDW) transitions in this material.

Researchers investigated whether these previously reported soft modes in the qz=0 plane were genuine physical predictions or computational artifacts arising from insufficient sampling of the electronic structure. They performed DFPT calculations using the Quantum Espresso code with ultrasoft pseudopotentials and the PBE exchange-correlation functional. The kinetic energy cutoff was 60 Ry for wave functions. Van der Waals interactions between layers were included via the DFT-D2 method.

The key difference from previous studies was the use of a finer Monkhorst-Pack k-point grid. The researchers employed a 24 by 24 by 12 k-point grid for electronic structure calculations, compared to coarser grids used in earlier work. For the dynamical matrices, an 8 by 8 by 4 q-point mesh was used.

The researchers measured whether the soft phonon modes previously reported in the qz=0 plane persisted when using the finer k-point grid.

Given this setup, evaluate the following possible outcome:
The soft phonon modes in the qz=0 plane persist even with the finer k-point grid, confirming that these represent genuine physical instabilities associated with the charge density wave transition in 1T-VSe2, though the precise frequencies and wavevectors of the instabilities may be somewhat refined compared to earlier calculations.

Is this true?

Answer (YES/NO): NO